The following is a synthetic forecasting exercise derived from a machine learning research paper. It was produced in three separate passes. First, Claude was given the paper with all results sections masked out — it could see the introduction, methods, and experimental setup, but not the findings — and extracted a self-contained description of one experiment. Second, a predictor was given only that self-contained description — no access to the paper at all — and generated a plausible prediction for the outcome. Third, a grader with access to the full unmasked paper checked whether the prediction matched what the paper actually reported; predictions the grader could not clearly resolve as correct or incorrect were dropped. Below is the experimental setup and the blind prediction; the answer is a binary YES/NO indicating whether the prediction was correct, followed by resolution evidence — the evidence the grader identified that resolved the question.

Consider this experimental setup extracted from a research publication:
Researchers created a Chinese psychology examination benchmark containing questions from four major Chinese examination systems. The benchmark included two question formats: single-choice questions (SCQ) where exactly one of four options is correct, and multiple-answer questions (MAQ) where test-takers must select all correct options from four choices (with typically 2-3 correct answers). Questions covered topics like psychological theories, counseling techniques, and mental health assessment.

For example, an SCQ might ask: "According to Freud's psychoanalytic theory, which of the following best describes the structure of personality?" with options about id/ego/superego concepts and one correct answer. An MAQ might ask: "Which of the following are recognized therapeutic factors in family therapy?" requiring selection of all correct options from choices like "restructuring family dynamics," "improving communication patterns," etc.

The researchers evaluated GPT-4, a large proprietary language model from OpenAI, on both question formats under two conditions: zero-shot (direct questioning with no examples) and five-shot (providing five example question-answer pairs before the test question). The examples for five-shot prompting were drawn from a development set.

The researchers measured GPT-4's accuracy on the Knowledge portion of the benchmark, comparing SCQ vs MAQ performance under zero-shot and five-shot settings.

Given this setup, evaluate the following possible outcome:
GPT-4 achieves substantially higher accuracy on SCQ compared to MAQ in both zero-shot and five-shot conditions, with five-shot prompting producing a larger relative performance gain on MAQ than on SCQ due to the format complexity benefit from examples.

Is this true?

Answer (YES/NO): YES